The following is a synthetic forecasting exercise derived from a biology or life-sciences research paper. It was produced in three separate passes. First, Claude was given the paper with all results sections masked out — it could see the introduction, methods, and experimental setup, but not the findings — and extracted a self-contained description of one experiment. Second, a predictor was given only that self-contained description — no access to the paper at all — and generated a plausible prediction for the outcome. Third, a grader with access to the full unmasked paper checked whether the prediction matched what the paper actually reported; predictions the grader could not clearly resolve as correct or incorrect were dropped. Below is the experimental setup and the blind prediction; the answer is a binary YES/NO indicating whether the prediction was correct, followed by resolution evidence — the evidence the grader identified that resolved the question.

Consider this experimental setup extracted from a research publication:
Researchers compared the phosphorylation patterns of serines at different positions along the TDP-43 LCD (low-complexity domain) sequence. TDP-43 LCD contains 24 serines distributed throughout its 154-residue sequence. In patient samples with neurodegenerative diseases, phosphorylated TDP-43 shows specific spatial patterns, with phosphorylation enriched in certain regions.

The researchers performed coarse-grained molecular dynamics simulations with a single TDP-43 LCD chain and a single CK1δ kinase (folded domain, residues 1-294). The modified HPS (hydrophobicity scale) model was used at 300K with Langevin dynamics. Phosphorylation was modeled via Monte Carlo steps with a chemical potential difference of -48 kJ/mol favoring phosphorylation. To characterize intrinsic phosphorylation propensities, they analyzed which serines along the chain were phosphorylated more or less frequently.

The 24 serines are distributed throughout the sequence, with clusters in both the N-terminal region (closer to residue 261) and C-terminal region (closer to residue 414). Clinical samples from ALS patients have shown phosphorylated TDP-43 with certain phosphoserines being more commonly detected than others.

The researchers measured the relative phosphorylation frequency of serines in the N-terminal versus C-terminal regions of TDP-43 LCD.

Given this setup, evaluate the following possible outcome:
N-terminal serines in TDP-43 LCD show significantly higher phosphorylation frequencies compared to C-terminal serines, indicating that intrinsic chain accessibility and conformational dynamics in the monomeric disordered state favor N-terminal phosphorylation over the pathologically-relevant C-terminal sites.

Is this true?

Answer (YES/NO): NO